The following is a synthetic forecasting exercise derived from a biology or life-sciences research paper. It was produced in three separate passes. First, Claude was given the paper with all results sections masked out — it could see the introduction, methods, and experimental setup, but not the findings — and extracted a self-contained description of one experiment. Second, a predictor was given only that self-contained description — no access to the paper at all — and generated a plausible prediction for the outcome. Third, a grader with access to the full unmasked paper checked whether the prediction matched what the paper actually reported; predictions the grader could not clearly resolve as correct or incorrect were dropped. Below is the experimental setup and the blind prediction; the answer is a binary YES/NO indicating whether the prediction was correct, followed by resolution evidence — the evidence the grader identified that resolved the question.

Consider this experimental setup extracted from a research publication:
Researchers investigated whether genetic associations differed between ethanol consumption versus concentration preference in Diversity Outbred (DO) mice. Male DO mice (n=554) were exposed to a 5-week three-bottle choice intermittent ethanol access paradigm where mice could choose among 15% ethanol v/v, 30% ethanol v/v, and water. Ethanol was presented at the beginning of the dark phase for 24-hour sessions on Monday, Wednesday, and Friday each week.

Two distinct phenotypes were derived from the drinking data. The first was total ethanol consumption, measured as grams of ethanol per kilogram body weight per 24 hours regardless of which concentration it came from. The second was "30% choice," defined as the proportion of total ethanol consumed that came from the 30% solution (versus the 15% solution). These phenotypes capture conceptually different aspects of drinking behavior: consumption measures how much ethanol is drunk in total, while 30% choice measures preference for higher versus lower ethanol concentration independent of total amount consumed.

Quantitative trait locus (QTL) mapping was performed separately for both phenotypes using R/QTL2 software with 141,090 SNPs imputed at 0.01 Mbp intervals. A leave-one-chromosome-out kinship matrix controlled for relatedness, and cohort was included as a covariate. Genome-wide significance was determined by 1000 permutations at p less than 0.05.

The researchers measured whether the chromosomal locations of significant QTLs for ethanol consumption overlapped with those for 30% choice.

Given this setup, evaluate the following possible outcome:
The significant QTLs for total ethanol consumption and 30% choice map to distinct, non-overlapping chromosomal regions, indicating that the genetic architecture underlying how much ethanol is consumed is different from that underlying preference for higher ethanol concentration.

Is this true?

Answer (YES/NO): YES